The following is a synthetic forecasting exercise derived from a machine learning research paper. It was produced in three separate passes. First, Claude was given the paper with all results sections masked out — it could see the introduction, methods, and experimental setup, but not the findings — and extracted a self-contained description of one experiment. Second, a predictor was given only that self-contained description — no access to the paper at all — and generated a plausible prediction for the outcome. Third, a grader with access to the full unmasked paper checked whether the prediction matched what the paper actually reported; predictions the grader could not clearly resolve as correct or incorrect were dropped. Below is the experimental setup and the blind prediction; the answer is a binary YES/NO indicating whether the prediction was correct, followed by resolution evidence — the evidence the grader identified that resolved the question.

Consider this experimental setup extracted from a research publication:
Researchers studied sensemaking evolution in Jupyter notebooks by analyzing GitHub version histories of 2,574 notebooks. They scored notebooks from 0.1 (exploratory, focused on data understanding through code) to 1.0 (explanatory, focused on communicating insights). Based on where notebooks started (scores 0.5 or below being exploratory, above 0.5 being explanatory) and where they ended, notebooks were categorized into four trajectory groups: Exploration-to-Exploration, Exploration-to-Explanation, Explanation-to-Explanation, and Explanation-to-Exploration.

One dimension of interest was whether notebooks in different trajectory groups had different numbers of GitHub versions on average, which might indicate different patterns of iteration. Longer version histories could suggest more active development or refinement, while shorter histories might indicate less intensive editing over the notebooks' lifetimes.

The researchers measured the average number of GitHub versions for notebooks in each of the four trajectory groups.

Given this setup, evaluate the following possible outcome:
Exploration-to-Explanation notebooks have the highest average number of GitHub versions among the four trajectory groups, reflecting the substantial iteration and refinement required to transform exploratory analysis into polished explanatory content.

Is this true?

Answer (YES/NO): NO